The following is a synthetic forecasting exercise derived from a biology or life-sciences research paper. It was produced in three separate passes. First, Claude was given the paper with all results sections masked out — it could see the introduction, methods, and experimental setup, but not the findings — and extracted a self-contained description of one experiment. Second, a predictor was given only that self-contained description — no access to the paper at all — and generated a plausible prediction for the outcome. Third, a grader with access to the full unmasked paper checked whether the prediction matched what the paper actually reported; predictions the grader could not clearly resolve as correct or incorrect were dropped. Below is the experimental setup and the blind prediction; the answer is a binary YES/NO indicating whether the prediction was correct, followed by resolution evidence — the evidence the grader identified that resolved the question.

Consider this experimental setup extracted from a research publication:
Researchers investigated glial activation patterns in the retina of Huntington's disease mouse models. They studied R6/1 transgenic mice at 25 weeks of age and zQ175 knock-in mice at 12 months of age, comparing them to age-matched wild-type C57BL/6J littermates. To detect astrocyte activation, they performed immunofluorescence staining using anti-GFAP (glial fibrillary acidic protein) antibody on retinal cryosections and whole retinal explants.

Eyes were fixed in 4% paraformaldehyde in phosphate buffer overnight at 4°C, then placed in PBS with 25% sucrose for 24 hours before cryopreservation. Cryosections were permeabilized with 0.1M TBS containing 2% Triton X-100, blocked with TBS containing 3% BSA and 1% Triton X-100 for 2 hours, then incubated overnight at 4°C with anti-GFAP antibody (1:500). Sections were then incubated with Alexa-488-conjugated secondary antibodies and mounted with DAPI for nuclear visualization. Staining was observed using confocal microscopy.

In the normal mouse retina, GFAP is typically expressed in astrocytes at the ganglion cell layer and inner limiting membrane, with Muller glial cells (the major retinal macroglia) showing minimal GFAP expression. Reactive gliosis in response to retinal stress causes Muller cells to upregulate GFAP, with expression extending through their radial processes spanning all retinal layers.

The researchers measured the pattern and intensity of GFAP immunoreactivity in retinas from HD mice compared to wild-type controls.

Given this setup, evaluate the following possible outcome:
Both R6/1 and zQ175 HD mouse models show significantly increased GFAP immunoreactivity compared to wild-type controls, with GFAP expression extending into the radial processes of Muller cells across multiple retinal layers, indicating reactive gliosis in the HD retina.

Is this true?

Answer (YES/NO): YES